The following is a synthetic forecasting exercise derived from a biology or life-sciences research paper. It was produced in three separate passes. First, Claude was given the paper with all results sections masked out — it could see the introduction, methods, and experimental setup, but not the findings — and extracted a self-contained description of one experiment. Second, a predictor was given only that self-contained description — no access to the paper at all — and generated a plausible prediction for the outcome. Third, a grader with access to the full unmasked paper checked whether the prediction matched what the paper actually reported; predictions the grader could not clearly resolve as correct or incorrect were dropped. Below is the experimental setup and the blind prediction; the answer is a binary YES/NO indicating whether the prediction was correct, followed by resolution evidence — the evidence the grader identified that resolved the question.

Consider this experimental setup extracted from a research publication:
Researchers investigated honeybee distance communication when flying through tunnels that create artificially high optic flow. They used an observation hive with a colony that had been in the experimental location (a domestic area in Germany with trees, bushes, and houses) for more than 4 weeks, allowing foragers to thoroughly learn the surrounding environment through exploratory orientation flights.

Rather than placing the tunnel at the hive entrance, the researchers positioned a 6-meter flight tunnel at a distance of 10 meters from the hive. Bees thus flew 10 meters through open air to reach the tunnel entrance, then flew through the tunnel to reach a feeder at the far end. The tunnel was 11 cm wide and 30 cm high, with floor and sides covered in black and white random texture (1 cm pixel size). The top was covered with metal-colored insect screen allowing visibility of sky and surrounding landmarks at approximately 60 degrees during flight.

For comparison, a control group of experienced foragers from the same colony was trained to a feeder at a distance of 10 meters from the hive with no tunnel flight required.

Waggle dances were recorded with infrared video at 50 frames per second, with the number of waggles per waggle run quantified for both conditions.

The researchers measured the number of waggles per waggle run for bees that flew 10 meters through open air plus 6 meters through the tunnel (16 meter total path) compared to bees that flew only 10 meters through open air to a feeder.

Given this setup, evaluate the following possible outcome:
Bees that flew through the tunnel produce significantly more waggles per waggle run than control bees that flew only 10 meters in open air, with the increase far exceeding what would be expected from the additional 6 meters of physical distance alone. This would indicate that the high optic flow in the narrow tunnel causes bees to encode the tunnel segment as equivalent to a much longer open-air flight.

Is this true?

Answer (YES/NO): NO